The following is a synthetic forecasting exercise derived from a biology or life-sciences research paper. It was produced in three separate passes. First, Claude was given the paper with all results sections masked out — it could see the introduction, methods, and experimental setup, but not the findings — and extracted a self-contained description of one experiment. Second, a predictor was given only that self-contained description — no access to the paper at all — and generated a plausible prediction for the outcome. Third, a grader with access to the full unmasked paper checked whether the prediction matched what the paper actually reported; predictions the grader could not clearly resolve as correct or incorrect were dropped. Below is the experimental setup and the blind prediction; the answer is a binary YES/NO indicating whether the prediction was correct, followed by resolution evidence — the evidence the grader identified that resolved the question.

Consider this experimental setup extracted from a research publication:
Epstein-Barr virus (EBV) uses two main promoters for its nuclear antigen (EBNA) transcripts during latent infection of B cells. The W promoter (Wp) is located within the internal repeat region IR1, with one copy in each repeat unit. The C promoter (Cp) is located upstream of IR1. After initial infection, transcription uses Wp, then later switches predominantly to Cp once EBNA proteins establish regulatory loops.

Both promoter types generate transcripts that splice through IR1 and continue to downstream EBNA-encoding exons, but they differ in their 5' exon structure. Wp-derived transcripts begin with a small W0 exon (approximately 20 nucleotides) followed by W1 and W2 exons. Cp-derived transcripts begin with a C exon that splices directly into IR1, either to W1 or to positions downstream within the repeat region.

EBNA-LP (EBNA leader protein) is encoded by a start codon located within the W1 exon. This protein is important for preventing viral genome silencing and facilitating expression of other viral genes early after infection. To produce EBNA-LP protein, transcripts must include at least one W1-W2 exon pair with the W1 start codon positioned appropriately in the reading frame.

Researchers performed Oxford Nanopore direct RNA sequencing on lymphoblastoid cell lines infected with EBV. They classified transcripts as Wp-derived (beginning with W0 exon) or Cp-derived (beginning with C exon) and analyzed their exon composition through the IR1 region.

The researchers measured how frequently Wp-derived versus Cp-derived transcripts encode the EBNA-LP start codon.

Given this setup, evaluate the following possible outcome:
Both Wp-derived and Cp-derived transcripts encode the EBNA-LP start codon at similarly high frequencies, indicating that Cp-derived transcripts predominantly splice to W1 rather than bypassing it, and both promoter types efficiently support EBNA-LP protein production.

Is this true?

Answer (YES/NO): NO